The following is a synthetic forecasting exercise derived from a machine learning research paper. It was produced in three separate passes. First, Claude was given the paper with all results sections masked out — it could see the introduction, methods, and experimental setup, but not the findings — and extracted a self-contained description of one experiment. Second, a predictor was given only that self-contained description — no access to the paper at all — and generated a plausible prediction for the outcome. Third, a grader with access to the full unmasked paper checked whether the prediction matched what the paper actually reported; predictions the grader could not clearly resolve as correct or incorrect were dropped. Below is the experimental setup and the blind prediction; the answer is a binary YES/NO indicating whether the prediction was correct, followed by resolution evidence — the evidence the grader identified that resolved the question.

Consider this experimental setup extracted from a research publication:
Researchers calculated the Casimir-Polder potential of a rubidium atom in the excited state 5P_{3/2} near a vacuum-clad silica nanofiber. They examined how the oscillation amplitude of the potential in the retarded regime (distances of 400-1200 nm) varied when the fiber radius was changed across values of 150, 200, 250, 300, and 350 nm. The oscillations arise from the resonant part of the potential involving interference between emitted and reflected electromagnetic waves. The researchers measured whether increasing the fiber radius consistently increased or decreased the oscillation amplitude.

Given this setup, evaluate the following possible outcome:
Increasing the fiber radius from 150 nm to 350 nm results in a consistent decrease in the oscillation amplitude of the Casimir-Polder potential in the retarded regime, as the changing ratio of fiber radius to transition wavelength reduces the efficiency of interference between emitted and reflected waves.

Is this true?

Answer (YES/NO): NO